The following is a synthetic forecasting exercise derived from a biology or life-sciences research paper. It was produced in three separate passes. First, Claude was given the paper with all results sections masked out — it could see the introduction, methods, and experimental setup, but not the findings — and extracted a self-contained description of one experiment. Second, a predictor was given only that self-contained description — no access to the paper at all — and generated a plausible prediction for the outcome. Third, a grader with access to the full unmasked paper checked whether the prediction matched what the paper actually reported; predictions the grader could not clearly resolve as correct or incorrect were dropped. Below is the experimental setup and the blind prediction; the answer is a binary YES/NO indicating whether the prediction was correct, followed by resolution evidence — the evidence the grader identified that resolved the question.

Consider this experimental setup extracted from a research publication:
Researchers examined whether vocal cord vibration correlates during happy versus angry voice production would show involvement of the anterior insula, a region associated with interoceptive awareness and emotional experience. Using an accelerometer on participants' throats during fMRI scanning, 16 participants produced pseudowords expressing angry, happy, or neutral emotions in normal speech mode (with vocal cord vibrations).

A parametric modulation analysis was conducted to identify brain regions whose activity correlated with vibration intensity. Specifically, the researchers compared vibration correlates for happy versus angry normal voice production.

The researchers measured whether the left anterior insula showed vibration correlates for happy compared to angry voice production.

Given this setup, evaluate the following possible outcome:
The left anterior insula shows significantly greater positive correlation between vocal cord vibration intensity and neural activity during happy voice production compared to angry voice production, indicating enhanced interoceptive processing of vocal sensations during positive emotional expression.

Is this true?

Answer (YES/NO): YES